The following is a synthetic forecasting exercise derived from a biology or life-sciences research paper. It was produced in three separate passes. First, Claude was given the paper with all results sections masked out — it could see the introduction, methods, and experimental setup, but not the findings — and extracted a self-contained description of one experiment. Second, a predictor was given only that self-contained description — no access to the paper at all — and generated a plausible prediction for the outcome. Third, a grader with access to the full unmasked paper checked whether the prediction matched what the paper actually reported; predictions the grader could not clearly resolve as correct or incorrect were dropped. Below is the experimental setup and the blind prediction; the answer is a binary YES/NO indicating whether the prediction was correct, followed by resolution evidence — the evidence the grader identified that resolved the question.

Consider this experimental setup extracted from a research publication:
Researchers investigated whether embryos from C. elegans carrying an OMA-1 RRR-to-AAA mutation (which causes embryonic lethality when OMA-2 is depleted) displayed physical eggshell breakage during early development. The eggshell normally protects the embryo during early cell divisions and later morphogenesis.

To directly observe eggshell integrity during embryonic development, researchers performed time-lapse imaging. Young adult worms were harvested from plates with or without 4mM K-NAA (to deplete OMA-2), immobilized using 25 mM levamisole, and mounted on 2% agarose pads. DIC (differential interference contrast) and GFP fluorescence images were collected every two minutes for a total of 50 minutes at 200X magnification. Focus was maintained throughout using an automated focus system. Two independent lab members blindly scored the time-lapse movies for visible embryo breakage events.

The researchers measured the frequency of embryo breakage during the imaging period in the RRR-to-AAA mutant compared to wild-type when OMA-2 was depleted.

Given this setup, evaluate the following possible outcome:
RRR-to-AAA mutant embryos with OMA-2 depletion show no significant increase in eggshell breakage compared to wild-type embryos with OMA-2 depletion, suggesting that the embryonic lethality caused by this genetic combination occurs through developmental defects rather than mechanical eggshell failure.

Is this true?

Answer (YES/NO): NO